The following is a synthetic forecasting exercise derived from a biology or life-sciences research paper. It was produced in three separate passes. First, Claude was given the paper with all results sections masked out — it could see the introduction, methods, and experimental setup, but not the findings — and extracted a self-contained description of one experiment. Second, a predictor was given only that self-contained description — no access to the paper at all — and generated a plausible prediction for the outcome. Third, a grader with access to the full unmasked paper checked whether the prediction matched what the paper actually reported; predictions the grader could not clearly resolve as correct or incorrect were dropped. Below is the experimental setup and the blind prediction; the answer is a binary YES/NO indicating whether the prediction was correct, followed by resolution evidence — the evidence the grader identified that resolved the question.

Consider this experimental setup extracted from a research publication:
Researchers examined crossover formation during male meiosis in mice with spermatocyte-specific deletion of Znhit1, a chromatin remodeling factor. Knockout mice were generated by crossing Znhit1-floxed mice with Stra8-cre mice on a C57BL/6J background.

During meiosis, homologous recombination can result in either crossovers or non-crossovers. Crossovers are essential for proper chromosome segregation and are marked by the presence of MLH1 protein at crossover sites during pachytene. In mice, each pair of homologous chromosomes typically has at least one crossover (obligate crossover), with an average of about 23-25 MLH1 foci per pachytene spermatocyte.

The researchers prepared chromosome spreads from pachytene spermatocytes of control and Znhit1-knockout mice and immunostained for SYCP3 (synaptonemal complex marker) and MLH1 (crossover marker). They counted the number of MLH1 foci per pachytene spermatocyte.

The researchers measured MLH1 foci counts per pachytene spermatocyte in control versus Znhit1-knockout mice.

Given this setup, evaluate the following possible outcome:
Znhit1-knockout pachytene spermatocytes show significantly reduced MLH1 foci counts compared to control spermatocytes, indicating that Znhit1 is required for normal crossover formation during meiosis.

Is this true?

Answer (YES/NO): YES